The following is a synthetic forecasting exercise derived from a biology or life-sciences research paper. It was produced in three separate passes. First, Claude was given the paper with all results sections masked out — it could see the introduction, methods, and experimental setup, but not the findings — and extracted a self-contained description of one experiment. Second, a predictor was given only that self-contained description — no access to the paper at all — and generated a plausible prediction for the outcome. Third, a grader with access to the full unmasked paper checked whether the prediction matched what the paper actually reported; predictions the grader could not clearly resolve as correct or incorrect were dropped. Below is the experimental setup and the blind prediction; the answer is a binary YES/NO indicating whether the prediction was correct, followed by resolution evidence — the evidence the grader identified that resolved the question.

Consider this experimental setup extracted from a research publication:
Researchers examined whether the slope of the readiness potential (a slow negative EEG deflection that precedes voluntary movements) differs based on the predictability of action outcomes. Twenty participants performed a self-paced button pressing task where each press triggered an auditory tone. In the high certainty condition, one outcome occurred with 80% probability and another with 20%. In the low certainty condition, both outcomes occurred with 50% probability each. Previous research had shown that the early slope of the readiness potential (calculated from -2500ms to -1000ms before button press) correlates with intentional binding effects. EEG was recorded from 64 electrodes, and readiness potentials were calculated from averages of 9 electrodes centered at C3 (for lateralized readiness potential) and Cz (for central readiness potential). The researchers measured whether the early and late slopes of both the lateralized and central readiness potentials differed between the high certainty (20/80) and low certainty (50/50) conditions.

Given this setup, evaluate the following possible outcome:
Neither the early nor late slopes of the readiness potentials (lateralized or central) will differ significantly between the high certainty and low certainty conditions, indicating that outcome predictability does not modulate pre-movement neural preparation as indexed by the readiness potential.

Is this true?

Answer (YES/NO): YES